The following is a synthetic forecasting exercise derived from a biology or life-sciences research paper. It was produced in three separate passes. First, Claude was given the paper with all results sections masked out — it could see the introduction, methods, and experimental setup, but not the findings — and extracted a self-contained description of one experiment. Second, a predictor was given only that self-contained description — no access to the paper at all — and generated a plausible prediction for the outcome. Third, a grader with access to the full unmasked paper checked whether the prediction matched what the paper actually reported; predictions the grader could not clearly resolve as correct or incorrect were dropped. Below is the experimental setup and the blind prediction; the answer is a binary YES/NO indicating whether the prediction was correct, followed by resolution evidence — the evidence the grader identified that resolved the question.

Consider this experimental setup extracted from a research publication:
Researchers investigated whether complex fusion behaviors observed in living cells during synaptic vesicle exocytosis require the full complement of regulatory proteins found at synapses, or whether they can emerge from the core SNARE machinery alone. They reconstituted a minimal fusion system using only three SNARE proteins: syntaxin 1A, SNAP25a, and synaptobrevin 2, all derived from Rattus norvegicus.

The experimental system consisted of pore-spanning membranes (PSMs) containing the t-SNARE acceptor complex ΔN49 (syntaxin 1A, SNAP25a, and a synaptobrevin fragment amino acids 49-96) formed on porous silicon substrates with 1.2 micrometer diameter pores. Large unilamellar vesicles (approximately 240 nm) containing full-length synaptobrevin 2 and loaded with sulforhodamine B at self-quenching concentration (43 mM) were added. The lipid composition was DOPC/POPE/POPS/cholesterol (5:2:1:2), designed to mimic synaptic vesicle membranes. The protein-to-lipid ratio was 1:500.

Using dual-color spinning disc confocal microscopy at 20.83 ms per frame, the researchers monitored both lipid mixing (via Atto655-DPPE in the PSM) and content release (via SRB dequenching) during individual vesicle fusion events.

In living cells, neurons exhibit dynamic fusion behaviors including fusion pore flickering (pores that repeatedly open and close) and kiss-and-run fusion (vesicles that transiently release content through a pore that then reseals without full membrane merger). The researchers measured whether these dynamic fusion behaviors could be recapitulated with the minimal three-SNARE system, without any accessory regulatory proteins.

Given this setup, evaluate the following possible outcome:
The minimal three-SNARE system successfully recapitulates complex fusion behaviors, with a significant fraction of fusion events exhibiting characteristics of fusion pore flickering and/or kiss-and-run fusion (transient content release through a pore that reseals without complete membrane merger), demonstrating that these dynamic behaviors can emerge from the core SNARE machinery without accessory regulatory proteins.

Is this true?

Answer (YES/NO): YES